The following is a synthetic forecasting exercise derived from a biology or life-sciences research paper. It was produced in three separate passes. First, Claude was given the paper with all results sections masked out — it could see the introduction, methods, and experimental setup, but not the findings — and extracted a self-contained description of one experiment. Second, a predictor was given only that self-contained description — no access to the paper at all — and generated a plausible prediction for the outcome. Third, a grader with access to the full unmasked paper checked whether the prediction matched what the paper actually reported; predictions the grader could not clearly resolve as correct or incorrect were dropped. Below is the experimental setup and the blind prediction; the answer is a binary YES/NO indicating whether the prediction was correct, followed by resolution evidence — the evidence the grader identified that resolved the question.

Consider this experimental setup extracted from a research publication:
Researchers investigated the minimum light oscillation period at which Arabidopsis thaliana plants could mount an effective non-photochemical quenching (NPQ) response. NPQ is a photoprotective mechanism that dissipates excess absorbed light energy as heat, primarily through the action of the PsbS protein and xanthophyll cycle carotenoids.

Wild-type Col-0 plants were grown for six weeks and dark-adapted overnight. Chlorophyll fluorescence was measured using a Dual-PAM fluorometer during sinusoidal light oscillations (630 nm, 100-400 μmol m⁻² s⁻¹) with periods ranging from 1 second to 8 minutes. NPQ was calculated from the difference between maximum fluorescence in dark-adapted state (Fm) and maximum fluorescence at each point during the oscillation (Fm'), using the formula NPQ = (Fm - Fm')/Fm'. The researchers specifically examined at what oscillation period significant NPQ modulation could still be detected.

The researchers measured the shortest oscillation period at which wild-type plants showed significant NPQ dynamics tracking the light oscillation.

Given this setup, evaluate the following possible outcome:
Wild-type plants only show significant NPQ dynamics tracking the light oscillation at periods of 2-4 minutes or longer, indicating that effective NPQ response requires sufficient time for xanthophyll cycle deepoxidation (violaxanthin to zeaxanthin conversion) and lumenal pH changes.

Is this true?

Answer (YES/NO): NO